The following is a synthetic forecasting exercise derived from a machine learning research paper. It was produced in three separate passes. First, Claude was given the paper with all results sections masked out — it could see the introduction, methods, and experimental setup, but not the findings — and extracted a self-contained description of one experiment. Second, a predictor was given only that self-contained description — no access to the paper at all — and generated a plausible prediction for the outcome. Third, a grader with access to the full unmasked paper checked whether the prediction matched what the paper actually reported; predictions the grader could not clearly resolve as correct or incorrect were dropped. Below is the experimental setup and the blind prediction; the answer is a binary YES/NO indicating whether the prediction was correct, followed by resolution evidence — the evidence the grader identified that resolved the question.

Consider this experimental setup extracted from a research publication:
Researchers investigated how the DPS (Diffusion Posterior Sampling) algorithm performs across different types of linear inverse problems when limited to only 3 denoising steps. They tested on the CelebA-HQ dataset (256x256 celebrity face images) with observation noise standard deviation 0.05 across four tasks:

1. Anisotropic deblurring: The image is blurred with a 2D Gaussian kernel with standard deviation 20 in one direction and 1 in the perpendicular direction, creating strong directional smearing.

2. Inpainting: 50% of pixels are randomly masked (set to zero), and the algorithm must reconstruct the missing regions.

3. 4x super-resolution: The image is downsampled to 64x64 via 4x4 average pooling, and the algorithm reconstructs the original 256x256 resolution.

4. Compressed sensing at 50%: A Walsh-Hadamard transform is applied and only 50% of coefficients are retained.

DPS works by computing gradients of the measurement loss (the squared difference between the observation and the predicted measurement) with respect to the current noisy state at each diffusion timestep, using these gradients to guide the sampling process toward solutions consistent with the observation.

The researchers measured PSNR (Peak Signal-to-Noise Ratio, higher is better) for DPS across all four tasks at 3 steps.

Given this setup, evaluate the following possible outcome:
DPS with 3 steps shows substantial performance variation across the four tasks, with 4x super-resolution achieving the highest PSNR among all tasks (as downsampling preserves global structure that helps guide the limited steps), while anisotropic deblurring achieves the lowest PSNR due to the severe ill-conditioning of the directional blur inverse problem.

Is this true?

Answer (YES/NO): NO